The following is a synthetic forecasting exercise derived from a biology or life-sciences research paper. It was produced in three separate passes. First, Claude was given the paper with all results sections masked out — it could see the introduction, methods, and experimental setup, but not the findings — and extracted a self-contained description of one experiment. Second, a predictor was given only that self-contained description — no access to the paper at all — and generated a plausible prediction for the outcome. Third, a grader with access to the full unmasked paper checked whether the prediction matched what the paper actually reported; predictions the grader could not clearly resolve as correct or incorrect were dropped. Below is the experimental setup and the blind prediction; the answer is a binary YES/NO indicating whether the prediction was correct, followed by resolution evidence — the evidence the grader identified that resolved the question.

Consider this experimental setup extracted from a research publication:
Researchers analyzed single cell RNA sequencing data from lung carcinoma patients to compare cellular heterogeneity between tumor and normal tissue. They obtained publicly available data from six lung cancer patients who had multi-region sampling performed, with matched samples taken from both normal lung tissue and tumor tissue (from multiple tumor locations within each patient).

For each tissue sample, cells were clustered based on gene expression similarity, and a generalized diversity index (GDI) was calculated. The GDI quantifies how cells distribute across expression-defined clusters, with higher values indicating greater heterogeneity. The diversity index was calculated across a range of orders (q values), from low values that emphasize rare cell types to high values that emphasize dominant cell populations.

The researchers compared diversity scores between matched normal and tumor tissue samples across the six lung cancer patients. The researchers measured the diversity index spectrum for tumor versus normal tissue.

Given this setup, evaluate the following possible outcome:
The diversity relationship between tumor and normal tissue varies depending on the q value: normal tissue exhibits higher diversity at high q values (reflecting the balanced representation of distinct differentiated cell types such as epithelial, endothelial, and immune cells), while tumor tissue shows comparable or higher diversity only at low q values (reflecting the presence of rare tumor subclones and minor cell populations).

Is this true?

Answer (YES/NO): NO